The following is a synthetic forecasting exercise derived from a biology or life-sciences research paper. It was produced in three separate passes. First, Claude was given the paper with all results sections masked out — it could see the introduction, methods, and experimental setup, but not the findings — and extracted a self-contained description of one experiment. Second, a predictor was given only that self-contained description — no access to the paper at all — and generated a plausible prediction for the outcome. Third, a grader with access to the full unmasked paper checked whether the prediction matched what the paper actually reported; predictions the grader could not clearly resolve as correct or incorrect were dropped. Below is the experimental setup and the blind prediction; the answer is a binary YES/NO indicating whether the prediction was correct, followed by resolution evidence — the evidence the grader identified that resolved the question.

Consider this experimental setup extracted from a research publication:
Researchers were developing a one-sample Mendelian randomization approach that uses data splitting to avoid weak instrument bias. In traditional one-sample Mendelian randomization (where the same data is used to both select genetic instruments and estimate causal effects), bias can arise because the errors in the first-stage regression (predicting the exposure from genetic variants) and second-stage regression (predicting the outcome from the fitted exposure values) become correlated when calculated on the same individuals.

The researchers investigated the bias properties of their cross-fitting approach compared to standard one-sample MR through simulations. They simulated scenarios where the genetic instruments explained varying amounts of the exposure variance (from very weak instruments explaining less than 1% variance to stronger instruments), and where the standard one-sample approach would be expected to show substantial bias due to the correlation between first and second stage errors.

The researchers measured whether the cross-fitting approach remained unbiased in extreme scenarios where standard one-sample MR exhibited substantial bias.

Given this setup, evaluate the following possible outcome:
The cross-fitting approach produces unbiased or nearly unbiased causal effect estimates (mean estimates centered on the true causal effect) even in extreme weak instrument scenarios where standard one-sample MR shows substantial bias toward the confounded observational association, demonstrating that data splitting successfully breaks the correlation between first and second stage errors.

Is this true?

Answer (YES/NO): NO